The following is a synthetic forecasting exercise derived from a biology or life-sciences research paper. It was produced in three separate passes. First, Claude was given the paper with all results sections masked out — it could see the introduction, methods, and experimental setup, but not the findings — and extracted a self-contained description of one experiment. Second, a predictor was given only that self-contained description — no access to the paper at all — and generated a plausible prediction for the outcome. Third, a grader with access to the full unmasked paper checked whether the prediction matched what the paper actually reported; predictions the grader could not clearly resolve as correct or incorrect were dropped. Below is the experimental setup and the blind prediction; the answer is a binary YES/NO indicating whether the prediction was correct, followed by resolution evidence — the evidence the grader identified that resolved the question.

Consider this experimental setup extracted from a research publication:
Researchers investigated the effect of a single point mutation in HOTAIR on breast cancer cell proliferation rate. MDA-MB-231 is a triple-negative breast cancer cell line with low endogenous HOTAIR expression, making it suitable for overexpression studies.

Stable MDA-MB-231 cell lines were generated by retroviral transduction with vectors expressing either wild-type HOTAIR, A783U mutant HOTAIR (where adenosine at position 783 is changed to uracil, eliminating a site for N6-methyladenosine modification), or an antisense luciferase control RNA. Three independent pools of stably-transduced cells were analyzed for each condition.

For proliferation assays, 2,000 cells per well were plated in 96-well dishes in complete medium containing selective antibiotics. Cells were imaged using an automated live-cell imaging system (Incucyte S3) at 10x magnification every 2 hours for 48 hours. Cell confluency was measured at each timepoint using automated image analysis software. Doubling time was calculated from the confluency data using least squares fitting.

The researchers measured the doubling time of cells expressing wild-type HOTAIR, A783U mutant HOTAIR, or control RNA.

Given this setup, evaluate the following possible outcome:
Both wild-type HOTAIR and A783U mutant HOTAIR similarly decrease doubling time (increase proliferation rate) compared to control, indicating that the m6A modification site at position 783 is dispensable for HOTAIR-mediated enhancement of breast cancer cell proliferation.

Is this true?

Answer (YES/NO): NO